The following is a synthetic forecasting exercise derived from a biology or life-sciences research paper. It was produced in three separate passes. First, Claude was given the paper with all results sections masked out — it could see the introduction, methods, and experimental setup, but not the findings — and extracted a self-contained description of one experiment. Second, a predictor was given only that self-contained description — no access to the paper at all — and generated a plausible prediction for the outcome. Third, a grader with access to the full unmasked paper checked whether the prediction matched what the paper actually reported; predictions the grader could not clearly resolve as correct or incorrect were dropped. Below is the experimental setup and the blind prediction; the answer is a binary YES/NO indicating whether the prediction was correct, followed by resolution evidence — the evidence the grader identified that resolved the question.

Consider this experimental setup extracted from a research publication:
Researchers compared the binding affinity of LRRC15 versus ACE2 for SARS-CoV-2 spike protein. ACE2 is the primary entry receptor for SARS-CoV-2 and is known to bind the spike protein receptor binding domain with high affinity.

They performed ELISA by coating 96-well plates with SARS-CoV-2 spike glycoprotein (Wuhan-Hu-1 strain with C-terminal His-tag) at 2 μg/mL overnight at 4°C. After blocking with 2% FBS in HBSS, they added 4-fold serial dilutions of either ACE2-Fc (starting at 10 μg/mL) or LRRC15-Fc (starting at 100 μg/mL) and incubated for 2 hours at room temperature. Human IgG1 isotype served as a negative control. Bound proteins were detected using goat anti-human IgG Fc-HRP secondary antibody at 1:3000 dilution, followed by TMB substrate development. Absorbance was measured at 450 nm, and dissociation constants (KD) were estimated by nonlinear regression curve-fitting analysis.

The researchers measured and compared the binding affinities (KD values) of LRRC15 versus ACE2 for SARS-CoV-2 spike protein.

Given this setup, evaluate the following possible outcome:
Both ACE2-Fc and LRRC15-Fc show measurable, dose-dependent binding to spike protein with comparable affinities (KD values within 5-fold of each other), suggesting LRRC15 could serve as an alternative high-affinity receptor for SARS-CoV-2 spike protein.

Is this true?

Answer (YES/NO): NO